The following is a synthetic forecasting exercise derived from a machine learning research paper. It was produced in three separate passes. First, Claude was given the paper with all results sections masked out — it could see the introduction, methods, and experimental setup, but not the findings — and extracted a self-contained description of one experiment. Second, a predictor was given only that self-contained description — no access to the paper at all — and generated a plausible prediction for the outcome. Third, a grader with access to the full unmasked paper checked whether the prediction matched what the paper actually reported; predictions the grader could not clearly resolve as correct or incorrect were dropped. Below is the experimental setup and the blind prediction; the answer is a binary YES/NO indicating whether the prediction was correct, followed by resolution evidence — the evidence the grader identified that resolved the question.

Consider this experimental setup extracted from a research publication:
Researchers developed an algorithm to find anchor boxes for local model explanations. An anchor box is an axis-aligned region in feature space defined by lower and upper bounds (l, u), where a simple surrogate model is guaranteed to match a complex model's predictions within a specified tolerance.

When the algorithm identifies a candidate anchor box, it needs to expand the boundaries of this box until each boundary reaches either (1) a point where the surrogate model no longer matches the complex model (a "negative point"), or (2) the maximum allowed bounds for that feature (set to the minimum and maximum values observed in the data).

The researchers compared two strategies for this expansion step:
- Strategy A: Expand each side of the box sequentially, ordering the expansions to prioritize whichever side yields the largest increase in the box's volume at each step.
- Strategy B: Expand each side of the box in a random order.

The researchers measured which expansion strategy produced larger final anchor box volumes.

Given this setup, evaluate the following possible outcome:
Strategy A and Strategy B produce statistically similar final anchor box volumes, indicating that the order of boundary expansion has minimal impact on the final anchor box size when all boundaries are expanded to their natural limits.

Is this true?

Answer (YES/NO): NO